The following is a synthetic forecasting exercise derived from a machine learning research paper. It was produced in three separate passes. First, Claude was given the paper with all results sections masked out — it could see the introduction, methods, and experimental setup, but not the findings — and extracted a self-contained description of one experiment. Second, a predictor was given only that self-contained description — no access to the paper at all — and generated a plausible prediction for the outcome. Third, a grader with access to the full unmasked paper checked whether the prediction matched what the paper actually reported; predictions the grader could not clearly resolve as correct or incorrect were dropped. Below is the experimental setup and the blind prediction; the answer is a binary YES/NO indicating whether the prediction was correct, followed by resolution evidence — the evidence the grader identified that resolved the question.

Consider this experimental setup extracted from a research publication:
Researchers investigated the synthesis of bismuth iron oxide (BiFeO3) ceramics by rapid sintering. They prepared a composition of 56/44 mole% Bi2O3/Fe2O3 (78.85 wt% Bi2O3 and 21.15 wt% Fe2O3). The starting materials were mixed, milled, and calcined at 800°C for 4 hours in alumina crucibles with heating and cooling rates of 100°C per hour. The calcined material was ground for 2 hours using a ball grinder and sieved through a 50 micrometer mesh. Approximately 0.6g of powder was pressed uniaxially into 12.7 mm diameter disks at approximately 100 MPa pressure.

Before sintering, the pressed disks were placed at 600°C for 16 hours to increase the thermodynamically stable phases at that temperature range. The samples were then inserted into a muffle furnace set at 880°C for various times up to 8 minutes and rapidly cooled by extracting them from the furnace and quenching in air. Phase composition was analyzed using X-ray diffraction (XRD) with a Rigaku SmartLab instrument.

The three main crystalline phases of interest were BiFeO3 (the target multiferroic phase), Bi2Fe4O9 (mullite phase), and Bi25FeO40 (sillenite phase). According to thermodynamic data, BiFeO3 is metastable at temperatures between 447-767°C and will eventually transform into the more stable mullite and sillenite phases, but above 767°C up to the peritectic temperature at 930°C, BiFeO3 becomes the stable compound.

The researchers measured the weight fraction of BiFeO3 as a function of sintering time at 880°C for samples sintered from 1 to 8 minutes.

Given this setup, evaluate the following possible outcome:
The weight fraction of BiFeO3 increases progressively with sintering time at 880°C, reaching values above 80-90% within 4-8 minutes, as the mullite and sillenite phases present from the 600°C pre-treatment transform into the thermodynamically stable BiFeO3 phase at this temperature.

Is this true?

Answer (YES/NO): NO